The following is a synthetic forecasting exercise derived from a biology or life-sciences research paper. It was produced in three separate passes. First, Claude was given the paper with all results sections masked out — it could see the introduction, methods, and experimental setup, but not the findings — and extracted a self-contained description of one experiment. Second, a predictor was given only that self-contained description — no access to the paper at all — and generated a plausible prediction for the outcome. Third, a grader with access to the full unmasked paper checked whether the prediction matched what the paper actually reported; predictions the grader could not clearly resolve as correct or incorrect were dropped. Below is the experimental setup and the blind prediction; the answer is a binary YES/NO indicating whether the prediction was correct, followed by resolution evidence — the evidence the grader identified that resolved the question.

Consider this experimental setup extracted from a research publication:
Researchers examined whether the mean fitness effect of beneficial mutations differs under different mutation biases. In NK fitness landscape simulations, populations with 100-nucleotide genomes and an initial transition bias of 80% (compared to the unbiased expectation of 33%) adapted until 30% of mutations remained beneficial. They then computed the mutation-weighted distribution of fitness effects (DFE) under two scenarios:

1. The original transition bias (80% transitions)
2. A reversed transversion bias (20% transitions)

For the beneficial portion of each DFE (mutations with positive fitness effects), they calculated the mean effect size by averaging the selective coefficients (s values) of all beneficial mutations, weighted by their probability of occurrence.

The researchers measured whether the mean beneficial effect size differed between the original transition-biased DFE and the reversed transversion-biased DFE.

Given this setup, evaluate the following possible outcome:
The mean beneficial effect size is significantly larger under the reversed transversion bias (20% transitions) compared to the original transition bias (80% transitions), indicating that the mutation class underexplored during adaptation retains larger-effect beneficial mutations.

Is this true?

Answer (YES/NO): YES